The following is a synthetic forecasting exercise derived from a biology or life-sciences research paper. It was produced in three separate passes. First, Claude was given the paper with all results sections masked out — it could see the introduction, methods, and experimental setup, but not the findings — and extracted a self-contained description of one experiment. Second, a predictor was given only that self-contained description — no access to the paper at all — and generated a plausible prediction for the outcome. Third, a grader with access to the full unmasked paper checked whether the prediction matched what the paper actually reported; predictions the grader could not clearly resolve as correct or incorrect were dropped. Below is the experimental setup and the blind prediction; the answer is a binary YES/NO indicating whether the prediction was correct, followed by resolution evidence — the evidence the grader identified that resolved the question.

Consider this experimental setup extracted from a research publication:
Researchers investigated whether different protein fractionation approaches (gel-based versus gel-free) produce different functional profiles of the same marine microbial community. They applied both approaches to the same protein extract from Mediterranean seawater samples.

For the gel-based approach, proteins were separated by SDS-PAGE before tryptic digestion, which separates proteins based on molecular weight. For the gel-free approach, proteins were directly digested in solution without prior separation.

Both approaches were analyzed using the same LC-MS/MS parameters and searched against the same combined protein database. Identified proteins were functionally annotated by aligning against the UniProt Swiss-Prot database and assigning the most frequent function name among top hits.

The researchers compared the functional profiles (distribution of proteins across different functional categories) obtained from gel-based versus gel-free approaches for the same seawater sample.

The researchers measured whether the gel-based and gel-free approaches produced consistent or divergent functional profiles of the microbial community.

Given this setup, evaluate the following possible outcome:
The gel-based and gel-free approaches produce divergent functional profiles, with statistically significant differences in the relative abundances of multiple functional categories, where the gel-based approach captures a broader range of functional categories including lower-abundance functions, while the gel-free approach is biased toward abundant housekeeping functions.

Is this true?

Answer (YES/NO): NO